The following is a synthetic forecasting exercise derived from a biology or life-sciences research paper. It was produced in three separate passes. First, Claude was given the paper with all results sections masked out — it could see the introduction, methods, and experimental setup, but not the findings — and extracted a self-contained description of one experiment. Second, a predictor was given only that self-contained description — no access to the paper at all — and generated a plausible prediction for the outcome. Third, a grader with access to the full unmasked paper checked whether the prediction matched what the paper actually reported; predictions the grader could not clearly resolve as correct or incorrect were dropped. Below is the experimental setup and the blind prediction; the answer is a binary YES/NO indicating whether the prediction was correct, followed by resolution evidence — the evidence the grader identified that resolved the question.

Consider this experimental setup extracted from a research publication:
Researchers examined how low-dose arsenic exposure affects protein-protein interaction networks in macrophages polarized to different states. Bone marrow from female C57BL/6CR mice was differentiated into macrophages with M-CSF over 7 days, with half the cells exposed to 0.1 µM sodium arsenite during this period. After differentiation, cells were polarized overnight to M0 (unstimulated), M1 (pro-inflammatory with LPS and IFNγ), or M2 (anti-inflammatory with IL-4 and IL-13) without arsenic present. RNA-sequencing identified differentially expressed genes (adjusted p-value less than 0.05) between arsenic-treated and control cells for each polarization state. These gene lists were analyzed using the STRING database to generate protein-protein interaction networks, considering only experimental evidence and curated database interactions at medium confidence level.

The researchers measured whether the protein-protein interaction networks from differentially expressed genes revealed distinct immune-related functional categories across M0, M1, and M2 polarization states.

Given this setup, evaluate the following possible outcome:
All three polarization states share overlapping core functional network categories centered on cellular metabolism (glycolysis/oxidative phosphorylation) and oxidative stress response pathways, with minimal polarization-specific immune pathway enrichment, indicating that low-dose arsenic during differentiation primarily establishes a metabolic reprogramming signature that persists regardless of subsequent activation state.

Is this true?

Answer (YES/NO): NO